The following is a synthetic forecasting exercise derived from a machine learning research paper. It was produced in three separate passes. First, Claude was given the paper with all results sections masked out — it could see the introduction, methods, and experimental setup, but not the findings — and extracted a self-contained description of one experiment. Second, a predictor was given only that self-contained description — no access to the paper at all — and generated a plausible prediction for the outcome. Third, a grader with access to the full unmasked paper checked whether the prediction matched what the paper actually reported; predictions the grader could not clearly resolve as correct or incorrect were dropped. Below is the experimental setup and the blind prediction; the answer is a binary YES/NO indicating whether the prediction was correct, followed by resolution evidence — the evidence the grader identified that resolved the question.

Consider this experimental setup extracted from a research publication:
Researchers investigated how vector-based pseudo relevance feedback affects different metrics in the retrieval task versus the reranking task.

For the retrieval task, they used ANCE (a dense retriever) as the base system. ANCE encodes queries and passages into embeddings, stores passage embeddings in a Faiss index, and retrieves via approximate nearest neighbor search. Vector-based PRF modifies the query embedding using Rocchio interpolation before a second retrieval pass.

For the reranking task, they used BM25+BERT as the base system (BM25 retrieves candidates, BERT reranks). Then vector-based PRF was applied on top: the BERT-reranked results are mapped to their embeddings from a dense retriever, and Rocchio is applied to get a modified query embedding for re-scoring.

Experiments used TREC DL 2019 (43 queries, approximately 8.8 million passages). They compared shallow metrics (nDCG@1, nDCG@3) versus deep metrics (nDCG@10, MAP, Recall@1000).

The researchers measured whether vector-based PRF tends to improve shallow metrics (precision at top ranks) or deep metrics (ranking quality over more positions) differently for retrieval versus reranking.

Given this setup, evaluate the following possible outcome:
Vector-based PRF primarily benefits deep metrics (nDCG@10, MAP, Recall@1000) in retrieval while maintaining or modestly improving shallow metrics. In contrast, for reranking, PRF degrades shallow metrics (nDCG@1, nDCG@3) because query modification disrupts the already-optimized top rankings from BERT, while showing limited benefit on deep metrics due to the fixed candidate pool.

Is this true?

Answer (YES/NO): NO